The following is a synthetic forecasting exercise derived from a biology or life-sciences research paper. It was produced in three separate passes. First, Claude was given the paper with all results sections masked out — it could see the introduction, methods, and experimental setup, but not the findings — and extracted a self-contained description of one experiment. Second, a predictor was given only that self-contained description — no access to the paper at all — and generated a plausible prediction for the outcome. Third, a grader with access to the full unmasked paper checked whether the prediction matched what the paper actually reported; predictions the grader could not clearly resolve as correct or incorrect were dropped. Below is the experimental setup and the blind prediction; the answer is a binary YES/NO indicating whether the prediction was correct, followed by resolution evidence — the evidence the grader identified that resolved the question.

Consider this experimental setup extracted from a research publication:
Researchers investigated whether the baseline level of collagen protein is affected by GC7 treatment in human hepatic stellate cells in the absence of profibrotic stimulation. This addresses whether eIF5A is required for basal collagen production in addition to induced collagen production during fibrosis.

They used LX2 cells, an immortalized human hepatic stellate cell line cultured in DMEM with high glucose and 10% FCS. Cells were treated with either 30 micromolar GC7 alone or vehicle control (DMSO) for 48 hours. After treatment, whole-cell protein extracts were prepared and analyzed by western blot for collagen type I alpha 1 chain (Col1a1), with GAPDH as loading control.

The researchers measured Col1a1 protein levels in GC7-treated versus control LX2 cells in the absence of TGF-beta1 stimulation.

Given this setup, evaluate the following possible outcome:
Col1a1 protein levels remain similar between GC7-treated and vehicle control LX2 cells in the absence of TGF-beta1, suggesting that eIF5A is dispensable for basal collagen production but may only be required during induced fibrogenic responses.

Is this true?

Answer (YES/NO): NO